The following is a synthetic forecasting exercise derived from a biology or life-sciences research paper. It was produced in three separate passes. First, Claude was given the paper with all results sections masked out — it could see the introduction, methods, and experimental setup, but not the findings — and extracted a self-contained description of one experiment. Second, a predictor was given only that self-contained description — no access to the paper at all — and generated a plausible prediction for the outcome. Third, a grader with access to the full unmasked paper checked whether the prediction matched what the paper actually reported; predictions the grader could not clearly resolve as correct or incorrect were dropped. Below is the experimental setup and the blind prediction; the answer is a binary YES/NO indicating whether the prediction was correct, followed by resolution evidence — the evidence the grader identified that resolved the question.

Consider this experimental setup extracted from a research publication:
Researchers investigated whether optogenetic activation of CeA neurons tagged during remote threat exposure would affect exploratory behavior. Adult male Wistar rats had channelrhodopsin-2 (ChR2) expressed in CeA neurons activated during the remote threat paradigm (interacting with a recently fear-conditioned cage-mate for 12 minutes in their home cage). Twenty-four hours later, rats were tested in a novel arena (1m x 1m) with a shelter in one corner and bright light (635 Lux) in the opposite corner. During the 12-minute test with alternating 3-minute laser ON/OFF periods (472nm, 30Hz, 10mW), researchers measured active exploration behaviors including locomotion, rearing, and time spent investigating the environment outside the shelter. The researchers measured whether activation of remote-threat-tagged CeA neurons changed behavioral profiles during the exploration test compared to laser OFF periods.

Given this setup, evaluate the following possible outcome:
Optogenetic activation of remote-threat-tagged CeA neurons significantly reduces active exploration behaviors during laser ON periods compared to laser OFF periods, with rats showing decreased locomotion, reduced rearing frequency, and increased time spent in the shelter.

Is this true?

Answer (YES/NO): NO